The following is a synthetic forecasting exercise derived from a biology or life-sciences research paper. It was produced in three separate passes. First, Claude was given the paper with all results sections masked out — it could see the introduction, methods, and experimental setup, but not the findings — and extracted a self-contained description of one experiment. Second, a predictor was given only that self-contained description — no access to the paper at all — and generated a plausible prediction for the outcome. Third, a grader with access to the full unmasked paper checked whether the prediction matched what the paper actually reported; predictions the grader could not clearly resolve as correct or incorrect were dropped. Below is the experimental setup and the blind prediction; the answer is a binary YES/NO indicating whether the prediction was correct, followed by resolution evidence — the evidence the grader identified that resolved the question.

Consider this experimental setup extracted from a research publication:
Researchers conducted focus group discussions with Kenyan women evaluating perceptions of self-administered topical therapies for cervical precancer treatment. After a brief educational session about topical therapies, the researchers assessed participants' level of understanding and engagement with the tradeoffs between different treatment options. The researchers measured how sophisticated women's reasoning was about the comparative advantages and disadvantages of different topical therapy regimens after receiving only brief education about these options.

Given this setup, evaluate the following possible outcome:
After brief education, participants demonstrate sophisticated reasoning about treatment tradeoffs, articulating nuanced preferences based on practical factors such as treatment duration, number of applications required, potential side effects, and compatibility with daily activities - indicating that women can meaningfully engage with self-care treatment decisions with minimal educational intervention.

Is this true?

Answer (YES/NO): YES